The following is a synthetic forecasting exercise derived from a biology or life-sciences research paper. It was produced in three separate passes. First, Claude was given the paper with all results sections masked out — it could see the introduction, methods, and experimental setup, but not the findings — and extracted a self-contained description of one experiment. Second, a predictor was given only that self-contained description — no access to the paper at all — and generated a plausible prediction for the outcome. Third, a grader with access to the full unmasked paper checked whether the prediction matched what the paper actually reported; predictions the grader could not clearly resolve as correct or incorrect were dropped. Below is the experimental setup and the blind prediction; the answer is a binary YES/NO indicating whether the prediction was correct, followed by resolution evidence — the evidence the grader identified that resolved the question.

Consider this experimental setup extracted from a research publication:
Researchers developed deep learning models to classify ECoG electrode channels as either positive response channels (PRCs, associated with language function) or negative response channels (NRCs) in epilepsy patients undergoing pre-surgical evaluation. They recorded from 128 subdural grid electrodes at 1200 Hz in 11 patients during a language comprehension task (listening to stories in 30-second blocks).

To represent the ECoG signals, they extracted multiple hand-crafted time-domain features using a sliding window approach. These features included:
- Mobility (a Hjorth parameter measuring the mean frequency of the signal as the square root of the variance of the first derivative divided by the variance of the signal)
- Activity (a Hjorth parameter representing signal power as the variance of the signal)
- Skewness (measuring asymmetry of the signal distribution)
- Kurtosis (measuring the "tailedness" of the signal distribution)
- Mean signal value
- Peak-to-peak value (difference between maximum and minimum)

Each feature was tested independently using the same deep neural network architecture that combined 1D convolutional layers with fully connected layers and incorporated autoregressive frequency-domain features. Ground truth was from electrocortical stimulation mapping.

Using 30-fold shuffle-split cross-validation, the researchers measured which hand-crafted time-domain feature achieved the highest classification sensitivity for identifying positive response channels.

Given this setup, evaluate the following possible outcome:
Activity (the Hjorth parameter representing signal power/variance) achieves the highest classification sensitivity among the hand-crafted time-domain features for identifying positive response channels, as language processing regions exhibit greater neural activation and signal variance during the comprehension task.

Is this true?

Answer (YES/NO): NO